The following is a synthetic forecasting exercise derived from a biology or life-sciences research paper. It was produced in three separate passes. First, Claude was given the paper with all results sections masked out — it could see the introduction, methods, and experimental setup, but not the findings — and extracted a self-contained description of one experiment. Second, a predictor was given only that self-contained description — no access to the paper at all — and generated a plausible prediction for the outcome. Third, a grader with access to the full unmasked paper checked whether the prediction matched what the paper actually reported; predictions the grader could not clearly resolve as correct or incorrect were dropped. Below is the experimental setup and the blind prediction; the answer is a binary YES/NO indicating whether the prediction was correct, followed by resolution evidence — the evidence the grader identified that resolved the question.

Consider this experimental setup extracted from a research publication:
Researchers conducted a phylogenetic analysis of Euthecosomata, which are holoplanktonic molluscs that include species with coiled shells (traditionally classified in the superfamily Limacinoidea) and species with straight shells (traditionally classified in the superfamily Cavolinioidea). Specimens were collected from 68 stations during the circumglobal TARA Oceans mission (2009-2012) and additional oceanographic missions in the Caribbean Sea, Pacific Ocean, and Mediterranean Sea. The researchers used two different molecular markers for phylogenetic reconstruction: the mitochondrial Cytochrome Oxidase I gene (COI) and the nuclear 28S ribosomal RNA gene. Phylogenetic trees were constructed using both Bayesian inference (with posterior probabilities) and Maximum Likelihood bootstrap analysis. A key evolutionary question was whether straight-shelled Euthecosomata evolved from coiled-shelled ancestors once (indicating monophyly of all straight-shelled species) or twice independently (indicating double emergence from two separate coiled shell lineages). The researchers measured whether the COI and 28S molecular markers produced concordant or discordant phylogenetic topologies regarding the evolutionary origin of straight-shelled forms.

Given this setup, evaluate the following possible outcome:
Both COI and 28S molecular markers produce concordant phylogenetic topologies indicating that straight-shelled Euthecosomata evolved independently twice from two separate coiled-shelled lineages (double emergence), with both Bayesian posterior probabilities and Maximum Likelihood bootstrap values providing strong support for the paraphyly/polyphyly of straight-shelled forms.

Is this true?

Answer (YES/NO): NO